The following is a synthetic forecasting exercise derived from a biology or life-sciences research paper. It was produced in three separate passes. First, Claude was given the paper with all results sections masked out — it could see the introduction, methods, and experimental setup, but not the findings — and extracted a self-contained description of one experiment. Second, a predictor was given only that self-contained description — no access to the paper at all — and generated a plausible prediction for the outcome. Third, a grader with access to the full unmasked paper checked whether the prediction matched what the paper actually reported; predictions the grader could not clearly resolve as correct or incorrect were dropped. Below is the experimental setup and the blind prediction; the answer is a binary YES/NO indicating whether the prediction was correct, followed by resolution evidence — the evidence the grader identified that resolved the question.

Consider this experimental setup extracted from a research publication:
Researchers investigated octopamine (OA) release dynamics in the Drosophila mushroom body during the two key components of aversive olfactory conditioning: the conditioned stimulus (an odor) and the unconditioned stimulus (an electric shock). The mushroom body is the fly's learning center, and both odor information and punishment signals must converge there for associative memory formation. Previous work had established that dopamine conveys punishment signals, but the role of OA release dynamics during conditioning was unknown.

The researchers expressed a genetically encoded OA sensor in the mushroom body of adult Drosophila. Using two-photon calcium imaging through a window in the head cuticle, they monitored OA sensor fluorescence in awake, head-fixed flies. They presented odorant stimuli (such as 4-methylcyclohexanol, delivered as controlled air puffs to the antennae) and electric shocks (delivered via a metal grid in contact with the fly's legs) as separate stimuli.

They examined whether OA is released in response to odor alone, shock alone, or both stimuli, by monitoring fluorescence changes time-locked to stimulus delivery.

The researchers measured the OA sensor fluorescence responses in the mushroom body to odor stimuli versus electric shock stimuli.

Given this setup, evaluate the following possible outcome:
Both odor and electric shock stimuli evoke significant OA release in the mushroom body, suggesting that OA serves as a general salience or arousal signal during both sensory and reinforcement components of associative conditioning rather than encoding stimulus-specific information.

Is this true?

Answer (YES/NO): YES